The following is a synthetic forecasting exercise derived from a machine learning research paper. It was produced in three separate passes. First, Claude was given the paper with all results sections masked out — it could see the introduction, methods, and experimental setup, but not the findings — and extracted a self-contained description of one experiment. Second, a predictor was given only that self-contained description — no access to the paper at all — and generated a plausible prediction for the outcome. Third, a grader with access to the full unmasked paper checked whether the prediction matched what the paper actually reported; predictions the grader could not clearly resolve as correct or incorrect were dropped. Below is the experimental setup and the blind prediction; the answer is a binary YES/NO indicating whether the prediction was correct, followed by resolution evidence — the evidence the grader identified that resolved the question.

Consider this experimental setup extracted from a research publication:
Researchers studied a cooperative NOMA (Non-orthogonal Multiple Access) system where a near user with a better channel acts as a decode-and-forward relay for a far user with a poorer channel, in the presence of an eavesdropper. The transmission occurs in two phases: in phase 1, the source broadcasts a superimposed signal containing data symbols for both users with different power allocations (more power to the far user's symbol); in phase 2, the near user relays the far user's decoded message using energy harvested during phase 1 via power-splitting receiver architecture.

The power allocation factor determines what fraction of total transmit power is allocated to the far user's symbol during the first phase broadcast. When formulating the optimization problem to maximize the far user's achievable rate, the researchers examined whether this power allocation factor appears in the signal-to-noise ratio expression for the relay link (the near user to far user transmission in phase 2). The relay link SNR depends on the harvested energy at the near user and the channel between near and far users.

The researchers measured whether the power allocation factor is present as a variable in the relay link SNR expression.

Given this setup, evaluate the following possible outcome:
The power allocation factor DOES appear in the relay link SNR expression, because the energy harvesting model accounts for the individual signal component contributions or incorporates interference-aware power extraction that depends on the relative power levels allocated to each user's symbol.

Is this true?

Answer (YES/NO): NO